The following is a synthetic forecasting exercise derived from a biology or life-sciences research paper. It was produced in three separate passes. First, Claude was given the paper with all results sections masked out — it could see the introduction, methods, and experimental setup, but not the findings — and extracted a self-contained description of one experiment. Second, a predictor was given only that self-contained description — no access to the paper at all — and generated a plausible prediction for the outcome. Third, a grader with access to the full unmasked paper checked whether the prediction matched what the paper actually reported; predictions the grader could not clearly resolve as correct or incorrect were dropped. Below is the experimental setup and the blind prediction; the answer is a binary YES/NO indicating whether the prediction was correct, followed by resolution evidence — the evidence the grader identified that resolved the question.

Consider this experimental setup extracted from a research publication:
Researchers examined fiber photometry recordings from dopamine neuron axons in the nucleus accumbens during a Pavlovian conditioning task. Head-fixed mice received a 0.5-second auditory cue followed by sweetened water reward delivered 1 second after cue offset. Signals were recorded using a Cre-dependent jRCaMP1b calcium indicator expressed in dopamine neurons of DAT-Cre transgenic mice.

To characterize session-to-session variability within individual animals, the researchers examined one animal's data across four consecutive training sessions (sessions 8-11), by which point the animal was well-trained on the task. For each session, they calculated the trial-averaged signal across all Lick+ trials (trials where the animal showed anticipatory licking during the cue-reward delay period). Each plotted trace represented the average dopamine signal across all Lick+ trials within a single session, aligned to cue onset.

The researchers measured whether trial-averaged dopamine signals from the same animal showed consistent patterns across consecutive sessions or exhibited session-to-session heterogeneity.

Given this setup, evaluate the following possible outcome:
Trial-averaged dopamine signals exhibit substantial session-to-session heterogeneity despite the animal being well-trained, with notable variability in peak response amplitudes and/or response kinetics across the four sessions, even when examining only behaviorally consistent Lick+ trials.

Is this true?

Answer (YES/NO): YES